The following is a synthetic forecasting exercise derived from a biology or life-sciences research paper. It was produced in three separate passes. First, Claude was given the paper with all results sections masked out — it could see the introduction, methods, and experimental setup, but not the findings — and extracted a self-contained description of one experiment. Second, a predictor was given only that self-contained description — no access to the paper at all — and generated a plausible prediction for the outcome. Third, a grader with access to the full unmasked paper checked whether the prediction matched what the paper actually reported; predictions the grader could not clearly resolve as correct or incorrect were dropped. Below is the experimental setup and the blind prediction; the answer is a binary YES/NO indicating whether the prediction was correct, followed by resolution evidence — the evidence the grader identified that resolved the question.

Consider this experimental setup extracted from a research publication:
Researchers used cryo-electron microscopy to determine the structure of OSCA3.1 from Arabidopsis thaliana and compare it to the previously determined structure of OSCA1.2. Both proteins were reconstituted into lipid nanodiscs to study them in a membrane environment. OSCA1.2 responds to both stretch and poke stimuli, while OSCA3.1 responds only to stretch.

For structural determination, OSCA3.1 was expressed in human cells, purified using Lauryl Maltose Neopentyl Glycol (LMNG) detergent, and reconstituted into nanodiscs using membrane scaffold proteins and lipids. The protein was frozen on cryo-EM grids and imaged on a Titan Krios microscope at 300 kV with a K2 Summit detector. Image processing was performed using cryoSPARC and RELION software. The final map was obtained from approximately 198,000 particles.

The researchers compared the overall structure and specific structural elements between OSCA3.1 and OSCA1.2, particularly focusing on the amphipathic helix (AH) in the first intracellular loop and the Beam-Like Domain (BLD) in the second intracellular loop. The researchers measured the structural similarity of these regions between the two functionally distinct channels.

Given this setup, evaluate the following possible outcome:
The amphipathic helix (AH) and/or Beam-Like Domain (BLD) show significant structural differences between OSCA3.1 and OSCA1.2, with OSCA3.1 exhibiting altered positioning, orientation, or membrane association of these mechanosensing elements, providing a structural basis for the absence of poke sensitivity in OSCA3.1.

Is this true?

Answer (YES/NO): NO